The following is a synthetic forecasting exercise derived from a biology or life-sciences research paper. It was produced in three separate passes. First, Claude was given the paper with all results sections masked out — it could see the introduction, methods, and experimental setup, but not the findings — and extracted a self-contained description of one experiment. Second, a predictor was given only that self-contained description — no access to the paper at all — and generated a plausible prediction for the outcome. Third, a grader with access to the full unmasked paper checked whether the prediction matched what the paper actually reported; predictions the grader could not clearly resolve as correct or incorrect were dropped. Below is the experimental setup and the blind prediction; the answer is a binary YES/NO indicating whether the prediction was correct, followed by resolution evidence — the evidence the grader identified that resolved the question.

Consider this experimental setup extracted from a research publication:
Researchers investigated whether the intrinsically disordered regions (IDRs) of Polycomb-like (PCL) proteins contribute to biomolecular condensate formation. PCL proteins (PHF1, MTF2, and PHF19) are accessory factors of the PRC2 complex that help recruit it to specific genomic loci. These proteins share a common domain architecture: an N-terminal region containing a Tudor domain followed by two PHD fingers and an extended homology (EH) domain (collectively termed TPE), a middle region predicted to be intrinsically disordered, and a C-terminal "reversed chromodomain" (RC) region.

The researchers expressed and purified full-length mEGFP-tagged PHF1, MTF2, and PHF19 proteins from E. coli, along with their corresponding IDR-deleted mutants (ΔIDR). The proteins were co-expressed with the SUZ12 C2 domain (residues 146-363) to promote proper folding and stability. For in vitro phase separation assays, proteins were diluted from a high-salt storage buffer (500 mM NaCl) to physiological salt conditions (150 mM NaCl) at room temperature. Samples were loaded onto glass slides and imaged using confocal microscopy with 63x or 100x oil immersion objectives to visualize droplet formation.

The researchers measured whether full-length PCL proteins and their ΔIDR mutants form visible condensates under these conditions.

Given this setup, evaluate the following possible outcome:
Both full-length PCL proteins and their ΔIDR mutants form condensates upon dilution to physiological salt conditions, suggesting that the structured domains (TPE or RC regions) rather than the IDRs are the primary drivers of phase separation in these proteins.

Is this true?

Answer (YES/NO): NO